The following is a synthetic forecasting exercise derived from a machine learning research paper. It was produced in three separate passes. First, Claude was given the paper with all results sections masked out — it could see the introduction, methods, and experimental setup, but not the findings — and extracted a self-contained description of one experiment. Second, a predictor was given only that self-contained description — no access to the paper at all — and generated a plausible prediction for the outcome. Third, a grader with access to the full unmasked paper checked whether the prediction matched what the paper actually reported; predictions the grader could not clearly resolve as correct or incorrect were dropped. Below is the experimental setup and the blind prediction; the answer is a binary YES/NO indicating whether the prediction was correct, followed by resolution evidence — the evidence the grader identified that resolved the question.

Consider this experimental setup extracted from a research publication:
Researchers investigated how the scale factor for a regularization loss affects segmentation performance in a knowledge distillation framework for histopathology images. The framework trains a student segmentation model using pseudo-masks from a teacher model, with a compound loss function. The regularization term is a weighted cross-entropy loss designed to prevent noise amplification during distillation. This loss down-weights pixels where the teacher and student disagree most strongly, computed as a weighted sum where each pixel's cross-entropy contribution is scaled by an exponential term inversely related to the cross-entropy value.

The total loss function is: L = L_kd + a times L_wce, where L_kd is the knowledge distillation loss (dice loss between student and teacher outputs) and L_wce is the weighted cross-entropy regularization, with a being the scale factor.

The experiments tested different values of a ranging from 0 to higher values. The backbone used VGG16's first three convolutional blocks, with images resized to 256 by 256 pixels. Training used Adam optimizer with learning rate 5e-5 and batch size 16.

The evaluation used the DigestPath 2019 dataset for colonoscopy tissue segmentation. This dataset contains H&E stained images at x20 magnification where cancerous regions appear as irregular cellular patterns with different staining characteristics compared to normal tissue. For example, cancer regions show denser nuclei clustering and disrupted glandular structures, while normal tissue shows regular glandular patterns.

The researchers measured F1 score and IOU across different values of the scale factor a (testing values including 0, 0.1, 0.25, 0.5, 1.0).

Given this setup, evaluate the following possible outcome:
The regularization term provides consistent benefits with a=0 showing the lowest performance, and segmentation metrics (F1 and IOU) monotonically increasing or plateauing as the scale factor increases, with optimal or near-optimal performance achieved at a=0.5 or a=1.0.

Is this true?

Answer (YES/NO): NO